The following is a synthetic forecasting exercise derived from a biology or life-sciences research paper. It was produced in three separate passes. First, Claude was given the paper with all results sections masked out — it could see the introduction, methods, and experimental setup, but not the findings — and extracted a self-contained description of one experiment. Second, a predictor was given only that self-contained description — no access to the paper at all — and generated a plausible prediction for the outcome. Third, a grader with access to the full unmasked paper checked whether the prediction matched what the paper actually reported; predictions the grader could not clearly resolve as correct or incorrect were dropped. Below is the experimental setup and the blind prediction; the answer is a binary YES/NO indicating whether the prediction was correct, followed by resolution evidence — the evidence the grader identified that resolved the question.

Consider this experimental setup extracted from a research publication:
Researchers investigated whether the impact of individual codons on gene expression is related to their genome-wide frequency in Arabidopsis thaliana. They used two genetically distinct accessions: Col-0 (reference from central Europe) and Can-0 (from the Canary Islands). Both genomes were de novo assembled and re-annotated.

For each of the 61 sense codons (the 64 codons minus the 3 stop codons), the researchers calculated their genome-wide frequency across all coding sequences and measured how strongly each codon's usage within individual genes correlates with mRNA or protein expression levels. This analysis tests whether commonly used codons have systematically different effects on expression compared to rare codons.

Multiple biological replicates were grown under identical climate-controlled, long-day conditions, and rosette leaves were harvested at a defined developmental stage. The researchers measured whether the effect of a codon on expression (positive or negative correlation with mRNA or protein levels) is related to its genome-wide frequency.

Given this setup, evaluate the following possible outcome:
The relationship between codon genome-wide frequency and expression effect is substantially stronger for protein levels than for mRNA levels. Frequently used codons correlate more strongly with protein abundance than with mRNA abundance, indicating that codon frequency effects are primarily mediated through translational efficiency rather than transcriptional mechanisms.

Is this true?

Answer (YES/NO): NO